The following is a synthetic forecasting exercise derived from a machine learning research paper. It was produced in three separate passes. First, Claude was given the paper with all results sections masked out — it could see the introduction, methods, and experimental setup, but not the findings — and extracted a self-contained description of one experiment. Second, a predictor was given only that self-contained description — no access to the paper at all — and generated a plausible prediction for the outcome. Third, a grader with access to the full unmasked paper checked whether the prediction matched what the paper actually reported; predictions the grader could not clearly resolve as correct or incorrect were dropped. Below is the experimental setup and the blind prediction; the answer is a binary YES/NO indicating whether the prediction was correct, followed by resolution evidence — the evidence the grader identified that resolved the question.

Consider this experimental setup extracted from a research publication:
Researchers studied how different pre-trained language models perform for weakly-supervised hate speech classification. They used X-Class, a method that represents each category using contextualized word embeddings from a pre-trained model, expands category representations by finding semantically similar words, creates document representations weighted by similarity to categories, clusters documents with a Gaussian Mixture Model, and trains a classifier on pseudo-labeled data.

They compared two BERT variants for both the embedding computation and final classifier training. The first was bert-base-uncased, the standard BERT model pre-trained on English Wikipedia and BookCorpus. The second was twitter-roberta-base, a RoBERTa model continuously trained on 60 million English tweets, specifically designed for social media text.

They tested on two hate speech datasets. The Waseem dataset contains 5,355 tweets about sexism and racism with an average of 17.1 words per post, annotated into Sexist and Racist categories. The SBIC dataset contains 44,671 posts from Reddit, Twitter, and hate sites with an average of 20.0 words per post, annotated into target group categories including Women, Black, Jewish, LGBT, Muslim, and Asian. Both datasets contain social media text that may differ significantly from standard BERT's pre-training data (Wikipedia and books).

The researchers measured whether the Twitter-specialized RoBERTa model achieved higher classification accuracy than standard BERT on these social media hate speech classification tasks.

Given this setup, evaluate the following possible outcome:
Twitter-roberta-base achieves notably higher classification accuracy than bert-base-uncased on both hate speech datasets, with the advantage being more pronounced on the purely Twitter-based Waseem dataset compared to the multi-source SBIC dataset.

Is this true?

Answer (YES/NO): NO